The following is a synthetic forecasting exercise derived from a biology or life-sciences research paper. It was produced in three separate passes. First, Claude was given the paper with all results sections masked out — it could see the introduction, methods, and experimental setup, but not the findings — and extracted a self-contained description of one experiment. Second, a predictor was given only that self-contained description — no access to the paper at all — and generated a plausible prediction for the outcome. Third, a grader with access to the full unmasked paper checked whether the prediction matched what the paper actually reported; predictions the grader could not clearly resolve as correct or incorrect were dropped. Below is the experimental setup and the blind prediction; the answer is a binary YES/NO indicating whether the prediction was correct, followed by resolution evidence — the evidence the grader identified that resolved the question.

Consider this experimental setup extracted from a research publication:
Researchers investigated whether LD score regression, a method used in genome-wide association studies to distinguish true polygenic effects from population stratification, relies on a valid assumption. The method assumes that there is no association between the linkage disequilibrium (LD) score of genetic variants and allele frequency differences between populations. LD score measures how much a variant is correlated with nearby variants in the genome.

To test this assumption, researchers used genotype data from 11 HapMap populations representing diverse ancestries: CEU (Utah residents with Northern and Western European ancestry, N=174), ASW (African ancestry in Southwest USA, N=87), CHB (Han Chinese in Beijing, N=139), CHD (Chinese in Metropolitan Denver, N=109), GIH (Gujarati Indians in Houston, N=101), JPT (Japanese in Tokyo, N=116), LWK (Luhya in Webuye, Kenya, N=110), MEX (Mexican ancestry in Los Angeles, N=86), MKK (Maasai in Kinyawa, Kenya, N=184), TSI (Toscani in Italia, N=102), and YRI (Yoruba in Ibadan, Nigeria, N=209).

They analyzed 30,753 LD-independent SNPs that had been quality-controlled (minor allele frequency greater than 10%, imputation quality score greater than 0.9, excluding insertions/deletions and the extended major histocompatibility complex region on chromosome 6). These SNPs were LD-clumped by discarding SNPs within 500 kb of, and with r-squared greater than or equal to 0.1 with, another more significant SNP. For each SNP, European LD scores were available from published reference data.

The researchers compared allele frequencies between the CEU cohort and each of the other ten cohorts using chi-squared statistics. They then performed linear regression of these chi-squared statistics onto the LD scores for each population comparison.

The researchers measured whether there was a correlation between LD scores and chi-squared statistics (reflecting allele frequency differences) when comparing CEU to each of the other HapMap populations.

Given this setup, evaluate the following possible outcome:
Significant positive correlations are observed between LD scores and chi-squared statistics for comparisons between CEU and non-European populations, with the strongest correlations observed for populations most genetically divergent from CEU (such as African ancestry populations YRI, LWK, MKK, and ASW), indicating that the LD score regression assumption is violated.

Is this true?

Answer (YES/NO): YES